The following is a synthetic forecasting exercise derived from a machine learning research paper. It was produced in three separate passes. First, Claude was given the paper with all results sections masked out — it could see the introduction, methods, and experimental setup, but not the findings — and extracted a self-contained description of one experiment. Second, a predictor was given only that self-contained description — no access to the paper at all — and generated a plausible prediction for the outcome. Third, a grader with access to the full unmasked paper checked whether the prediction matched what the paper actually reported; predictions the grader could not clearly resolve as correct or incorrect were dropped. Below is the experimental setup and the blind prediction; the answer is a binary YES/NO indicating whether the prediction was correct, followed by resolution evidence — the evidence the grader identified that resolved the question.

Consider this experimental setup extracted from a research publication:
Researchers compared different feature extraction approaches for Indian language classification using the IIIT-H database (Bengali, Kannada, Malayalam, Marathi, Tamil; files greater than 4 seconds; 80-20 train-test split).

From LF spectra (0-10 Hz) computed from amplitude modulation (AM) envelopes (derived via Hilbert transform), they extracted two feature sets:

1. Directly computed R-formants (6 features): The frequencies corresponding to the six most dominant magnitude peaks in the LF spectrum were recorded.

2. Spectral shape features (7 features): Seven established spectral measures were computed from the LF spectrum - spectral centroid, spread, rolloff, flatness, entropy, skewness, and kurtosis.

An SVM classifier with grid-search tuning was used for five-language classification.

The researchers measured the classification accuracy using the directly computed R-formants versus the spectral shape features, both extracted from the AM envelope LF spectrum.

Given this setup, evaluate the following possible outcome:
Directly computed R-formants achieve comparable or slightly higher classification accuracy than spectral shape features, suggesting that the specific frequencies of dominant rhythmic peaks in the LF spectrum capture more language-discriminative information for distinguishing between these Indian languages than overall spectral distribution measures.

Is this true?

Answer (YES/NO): NO